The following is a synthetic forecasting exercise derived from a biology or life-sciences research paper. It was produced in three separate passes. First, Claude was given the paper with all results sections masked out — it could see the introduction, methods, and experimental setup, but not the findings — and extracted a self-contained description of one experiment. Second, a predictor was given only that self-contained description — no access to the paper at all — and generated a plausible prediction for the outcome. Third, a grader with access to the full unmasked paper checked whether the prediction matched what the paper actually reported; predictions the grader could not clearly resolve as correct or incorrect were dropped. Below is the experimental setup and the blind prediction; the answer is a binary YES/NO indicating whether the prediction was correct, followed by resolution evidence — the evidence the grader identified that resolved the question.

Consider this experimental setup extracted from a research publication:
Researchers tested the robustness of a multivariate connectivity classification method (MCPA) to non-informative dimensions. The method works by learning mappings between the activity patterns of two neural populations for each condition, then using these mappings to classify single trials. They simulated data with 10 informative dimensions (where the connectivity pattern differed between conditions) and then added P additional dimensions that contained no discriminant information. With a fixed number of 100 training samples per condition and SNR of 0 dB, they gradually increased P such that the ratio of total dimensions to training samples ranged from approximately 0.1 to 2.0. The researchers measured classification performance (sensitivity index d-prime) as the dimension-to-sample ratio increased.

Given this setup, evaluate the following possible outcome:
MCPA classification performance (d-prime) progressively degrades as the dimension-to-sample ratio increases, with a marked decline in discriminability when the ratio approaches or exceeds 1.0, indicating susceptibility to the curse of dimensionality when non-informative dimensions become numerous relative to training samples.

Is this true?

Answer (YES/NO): NO